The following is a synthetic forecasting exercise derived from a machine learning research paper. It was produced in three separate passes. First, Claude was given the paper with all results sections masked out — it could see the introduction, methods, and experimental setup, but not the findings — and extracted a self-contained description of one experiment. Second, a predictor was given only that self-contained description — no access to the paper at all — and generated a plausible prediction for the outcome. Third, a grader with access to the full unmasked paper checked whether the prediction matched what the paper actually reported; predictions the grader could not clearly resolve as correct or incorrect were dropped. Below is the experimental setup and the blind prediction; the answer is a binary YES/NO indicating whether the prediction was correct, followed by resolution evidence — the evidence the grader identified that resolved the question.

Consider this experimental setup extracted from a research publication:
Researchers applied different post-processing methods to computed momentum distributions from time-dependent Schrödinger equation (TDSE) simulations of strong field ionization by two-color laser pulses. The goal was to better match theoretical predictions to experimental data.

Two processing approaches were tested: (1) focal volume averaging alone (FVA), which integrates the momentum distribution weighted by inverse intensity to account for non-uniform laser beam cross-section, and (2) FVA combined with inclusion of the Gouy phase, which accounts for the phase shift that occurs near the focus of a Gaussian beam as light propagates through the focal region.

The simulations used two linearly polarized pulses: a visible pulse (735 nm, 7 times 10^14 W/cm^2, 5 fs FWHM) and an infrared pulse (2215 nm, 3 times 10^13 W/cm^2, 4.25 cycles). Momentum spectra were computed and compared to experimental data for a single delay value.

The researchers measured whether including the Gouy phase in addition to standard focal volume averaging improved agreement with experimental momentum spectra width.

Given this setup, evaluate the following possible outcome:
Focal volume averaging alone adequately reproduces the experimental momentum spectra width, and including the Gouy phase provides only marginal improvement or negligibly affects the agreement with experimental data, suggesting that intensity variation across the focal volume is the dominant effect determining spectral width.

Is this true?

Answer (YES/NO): NO